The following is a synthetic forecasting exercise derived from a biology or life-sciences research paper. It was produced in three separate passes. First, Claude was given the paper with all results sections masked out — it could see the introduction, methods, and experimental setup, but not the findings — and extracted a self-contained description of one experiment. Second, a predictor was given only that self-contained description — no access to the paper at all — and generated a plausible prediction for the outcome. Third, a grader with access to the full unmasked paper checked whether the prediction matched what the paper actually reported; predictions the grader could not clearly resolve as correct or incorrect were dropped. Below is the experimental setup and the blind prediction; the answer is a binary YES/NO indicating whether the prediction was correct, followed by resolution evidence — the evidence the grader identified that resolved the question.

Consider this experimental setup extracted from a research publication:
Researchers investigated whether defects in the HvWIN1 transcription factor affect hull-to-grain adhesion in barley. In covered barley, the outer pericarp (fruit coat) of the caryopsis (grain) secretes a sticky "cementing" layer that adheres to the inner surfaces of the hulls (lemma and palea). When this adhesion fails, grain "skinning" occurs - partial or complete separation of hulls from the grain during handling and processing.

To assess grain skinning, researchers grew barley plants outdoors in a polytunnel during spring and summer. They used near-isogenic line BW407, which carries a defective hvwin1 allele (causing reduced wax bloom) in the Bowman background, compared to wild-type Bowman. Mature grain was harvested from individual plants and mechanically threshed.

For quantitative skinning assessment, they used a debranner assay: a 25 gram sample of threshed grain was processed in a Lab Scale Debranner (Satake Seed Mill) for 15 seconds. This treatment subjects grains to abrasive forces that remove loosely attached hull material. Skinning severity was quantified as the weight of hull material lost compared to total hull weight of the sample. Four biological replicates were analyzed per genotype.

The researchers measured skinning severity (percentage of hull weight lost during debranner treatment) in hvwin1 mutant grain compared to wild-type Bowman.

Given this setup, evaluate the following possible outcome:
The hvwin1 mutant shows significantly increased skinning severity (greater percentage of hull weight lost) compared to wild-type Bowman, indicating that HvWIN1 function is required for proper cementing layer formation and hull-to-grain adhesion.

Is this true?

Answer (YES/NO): NO